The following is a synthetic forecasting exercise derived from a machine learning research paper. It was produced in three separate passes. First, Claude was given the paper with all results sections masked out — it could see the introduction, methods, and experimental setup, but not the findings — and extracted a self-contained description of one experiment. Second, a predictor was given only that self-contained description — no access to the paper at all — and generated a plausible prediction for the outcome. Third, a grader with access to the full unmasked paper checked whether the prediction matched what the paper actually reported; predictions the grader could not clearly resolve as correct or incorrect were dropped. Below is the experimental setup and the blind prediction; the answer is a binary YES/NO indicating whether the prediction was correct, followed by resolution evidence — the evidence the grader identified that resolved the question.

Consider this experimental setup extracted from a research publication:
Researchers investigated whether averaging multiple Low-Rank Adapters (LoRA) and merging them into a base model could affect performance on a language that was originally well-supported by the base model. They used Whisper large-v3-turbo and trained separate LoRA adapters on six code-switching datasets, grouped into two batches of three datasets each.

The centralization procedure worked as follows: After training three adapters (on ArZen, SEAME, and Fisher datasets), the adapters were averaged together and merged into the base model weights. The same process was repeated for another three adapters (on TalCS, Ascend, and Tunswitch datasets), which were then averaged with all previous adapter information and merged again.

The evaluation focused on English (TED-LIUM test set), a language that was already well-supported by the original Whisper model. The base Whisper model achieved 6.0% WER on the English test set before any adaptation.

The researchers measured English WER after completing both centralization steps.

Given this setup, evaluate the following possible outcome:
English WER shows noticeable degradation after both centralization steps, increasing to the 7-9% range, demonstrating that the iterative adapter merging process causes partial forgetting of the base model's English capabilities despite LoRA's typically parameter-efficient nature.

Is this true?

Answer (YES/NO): NO